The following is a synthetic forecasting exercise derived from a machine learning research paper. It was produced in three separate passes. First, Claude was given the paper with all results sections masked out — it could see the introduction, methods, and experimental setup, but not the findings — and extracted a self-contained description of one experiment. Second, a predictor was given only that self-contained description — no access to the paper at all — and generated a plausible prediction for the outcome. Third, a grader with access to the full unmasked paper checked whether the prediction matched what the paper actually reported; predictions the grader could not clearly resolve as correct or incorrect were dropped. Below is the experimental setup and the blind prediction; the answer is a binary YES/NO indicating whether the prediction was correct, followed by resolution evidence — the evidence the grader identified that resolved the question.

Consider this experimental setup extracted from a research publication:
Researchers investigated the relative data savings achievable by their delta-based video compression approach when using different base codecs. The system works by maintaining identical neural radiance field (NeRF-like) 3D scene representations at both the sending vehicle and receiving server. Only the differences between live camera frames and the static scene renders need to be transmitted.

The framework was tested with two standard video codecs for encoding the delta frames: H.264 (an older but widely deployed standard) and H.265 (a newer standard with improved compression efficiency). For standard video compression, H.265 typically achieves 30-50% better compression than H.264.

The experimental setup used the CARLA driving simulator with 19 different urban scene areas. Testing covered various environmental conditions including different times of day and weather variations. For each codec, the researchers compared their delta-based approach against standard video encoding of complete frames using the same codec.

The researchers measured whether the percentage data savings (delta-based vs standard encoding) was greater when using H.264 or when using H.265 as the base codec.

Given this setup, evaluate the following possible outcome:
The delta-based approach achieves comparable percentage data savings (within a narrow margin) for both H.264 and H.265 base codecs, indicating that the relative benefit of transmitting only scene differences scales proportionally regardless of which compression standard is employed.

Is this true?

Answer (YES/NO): NO